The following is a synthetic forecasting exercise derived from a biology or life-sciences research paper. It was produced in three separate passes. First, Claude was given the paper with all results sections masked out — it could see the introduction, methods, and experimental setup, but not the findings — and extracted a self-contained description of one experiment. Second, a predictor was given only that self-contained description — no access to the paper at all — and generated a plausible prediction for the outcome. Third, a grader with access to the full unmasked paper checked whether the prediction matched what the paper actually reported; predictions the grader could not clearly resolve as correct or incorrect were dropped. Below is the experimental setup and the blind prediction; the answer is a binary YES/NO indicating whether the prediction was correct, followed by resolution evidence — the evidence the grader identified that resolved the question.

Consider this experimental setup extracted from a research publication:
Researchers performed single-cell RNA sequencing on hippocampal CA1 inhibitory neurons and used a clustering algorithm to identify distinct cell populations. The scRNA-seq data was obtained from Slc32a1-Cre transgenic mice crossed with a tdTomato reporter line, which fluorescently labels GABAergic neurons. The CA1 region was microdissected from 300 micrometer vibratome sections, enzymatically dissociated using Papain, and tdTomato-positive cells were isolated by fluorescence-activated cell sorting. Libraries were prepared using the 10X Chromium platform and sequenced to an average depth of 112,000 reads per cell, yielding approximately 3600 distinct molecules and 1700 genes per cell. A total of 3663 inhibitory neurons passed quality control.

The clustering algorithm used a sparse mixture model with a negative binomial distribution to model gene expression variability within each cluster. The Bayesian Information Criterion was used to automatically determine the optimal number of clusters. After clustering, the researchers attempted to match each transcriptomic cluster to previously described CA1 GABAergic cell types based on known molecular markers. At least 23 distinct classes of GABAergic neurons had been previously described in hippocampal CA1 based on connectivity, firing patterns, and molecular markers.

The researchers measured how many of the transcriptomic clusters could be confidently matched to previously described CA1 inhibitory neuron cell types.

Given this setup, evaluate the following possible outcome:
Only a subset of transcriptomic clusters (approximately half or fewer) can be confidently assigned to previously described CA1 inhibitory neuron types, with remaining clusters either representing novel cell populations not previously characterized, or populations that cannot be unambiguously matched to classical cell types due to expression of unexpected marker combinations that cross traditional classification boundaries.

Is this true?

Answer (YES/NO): NO